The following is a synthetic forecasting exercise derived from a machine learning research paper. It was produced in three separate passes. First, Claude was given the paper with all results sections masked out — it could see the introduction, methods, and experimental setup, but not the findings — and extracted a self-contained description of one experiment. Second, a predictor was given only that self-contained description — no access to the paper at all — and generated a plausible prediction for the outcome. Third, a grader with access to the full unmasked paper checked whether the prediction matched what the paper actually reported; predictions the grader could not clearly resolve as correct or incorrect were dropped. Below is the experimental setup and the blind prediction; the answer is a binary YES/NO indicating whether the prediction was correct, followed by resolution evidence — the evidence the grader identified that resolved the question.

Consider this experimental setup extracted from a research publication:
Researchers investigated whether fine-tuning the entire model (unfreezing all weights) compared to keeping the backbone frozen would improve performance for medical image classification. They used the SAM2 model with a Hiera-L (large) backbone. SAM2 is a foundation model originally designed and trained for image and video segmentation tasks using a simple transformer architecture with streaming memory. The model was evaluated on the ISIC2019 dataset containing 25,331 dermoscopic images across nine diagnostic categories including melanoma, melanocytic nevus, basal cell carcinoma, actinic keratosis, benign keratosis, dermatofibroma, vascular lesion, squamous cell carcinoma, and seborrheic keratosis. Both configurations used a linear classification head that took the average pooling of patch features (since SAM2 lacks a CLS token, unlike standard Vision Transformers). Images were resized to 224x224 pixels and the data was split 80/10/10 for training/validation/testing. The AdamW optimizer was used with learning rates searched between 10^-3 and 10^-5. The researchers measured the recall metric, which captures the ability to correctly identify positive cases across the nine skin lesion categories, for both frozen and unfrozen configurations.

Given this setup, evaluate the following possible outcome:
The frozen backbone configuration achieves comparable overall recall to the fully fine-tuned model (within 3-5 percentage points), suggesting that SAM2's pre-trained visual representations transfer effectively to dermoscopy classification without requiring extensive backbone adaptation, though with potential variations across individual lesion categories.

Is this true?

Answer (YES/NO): NO